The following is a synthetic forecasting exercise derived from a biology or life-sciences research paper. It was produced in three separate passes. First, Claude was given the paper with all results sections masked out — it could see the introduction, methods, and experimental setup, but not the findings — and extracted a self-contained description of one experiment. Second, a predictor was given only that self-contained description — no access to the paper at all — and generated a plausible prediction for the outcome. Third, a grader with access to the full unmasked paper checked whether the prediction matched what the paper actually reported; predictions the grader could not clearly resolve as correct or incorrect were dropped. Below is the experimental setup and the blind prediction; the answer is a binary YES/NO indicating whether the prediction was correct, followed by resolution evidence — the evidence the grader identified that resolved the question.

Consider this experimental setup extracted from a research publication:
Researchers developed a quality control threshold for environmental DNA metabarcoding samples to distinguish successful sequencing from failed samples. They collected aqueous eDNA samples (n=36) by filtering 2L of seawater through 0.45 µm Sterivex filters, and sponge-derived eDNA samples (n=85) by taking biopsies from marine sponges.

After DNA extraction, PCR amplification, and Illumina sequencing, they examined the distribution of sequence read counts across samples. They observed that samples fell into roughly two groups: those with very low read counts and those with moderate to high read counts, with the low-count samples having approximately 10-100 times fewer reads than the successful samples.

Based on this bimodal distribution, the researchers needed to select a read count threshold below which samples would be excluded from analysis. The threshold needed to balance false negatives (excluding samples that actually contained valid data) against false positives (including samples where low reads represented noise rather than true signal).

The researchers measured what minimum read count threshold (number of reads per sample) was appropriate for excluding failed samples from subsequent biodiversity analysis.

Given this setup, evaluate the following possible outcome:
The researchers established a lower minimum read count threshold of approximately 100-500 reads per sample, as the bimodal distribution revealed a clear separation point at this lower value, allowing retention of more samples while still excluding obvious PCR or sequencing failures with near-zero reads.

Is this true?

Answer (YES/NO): YES